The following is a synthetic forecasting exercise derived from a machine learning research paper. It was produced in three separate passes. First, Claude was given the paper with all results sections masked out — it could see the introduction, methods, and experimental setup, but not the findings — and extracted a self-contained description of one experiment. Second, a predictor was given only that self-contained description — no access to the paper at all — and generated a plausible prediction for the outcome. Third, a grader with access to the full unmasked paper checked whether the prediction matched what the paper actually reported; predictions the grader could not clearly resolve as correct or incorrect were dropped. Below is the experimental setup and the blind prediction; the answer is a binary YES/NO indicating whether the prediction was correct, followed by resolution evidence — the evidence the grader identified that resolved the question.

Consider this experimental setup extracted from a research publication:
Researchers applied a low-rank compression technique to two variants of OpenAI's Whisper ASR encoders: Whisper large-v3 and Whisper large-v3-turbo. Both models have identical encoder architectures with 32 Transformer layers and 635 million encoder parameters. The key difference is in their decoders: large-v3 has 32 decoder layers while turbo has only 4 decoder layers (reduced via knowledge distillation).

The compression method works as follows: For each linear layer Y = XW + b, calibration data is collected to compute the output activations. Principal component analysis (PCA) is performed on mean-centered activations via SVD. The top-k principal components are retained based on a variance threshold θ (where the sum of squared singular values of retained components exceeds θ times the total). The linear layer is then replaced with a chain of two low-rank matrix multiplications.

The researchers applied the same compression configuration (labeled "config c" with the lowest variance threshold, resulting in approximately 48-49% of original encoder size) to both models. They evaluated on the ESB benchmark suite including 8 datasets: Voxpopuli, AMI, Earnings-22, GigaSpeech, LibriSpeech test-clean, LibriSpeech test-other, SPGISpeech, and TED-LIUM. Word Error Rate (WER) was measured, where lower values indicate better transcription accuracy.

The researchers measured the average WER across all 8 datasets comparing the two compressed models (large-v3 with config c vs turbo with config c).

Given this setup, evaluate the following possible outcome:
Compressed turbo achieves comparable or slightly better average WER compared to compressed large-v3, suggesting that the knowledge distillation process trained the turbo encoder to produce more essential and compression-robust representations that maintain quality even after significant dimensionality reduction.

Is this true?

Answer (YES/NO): NO